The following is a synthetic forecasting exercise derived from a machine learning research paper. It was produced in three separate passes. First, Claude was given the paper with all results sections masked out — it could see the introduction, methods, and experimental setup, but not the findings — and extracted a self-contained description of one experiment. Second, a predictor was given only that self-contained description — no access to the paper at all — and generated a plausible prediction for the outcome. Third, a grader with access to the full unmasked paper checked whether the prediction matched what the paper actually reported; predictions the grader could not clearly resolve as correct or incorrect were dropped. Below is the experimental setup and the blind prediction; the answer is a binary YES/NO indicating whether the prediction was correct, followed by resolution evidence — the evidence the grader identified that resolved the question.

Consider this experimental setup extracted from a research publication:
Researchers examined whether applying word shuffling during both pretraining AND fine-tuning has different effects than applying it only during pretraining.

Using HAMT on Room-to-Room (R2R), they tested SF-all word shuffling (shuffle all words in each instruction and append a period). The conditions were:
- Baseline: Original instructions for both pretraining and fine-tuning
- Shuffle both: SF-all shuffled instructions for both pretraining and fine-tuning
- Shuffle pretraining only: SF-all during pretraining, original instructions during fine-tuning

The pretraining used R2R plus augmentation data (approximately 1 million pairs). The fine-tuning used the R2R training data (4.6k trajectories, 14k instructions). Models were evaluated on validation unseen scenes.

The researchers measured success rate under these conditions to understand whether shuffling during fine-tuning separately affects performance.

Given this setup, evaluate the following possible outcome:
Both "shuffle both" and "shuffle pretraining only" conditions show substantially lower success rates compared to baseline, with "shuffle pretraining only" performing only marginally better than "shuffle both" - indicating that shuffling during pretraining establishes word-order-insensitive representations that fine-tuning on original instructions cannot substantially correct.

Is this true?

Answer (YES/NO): NO